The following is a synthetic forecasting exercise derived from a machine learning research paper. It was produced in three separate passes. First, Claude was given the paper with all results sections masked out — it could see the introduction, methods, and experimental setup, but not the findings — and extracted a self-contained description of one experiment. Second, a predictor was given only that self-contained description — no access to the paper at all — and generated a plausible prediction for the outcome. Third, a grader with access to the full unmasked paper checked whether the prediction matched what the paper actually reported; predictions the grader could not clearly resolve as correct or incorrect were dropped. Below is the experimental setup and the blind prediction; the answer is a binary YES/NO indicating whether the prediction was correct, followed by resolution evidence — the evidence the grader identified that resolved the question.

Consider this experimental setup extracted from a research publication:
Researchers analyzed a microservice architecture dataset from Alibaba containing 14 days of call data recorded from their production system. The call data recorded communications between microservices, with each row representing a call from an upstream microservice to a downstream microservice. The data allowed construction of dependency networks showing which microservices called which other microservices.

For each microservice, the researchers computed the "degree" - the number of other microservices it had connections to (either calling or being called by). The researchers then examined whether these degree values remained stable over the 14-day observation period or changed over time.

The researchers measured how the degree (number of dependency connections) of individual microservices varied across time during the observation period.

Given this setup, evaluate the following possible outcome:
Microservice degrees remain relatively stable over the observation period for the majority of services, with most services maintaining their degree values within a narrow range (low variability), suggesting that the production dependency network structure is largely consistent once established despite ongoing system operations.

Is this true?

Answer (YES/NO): NO